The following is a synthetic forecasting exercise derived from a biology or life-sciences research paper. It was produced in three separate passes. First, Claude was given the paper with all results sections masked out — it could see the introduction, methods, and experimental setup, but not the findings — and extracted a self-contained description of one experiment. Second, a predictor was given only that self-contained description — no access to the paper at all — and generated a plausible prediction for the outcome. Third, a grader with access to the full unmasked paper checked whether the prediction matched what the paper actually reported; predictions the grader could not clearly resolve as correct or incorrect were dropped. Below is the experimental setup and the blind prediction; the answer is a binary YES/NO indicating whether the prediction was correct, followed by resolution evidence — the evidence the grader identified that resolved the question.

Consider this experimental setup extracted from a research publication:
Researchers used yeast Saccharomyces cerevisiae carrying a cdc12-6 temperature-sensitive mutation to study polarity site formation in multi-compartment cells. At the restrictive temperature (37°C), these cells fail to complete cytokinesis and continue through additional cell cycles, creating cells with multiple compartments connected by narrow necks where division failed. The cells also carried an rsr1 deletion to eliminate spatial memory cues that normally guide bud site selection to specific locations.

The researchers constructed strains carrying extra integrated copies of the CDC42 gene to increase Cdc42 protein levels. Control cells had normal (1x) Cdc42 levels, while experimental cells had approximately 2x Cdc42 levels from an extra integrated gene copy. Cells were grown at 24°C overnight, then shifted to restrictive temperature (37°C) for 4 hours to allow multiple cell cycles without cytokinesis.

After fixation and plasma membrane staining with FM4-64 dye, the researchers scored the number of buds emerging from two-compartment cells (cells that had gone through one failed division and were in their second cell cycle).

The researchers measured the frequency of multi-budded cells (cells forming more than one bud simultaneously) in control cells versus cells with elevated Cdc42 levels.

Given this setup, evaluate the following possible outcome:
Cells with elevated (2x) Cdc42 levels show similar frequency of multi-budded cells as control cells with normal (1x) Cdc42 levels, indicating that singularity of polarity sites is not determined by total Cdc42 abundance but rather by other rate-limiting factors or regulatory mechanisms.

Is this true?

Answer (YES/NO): YES